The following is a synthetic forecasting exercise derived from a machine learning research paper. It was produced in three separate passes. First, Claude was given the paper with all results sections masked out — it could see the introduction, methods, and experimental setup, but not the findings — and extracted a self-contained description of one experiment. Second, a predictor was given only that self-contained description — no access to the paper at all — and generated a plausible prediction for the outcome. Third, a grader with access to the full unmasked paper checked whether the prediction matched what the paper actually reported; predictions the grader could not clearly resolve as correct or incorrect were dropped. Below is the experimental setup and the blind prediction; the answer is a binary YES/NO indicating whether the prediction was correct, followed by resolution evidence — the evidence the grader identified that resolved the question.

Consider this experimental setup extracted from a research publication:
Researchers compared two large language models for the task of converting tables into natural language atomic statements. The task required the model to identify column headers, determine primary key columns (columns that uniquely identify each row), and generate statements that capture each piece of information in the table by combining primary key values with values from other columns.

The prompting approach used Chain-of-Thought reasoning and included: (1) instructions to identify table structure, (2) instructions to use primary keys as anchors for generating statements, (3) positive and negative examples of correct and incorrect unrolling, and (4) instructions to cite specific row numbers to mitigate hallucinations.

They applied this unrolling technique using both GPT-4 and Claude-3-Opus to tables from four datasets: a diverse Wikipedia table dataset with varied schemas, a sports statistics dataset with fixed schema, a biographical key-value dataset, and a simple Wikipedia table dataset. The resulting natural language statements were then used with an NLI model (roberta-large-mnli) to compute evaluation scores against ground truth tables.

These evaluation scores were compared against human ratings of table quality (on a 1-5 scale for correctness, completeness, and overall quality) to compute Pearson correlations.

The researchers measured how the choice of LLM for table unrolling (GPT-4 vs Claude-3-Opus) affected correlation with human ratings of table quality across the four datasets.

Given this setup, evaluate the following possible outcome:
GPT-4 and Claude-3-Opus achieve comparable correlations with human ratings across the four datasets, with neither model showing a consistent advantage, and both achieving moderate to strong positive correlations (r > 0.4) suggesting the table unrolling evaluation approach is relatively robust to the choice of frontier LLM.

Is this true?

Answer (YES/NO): NO